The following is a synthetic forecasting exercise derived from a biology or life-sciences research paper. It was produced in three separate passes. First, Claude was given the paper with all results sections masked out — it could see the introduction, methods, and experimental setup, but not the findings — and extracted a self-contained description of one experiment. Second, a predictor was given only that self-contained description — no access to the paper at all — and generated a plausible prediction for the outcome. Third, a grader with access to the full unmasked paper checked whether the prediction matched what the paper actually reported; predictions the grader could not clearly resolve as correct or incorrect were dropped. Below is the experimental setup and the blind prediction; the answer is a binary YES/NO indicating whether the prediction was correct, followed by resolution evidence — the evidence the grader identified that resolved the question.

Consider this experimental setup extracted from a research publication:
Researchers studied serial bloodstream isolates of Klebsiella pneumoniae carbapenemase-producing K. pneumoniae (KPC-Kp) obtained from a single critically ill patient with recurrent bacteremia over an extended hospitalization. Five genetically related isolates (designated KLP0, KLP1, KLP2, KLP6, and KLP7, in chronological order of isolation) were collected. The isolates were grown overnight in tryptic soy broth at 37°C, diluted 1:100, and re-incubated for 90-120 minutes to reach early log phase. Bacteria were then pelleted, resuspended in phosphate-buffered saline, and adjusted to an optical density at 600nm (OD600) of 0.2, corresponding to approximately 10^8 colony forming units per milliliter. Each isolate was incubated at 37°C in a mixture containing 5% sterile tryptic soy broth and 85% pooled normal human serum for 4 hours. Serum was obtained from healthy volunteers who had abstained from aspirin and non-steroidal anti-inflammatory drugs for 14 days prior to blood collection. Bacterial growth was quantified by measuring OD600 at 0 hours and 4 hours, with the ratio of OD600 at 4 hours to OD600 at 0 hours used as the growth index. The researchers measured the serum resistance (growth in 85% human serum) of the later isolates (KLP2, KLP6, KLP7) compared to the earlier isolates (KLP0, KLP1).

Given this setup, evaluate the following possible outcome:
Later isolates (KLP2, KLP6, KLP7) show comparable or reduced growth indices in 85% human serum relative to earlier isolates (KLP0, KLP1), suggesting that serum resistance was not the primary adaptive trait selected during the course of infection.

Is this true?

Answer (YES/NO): NO